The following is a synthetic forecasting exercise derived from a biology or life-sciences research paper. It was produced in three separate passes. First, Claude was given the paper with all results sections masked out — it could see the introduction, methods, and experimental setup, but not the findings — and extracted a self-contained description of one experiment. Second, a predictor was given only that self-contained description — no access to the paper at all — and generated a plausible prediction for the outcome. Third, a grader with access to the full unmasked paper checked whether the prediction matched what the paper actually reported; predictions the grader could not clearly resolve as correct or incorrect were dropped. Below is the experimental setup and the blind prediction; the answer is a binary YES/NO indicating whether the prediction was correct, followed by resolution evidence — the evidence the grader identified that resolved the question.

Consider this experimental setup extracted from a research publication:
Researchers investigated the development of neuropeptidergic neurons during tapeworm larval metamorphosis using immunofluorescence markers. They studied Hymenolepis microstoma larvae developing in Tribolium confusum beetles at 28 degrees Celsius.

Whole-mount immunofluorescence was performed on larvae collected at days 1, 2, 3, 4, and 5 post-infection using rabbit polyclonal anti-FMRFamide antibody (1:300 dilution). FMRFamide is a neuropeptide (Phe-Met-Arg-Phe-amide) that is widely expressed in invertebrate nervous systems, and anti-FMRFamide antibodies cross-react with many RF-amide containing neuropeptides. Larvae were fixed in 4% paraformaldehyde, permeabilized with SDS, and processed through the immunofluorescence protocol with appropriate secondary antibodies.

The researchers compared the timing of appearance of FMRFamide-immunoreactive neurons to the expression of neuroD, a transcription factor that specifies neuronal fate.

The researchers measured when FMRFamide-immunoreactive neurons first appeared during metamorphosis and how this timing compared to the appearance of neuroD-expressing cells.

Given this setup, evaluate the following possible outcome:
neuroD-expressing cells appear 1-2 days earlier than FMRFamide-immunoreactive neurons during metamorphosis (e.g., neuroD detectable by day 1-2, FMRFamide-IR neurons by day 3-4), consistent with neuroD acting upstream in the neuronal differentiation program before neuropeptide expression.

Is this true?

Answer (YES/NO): NO